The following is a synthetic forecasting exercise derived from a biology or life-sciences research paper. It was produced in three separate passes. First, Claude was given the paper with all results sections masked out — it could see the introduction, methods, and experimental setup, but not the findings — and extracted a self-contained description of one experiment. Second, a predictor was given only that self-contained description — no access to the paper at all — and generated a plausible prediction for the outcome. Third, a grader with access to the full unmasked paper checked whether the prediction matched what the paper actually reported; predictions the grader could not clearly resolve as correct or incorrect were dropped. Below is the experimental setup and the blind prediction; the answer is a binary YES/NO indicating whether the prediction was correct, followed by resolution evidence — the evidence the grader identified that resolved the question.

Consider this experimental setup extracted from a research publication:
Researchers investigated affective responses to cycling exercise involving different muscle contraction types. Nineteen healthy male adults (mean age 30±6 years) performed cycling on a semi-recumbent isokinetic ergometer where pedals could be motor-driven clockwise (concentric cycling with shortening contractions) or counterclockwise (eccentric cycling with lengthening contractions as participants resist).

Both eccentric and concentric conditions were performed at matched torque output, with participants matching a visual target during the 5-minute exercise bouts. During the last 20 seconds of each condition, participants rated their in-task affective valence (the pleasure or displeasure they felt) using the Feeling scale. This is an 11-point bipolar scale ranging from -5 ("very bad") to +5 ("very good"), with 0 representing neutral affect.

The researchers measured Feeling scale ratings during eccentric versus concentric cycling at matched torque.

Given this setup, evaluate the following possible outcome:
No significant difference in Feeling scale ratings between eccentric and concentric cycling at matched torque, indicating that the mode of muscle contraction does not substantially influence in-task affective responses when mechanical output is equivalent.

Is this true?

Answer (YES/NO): YES